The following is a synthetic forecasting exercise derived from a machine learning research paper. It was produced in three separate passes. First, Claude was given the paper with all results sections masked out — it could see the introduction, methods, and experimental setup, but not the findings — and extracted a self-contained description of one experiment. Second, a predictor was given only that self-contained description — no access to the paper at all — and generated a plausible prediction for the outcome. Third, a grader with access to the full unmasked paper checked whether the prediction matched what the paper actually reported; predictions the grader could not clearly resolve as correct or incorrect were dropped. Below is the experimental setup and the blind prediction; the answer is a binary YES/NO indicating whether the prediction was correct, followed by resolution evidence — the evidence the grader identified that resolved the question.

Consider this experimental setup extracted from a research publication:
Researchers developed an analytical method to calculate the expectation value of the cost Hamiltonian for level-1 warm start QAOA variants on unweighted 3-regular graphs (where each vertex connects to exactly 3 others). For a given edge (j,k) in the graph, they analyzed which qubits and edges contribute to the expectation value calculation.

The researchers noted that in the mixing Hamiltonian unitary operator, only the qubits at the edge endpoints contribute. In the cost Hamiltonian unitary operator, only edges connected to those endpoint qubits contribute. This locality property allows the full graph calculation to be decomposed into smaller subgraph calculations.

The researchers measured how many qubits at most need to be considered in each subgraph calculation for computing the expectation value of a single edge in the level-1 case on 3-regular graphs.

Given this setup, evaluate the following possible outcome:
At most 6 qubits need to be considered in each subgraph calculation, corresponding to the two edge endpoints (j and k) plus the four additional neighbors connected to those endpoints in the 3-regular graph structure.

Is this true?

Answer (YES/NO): YES